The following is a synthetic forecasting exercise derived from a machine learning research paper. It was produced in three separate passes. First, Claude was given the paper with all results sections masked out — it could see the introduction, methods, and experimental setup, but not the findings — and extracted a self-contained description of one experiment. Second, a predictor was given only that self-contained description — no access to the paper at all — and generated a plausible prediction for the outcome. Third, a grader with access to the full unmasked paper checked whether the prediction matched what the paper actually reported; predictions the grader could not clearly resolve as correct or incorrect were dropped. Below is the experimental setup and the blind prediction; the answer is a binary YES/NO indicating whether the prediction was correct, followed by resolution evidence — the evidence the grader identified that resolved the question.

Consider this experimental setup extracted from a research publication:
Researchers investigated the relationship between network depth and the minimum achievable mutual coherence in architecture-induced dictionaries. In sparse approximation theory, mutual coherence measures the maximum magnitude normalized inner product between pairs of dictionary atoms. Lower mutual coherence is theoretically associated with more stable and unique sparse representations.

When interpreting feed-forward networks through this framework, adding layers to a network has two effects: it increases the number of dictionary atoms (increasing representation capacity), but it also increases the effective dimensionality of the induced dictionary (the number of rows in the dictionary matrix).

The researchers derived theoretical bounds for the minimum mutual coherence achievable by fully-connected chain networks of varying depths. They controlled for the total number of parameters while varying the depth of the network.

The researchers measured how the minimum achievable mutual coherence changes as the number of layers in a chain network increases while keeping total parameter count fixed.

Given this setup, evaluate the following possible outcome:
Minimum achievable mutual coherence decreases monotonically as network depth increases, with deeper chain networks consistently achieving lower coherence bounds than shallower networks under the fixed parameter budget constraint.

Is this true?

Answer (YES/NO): NO